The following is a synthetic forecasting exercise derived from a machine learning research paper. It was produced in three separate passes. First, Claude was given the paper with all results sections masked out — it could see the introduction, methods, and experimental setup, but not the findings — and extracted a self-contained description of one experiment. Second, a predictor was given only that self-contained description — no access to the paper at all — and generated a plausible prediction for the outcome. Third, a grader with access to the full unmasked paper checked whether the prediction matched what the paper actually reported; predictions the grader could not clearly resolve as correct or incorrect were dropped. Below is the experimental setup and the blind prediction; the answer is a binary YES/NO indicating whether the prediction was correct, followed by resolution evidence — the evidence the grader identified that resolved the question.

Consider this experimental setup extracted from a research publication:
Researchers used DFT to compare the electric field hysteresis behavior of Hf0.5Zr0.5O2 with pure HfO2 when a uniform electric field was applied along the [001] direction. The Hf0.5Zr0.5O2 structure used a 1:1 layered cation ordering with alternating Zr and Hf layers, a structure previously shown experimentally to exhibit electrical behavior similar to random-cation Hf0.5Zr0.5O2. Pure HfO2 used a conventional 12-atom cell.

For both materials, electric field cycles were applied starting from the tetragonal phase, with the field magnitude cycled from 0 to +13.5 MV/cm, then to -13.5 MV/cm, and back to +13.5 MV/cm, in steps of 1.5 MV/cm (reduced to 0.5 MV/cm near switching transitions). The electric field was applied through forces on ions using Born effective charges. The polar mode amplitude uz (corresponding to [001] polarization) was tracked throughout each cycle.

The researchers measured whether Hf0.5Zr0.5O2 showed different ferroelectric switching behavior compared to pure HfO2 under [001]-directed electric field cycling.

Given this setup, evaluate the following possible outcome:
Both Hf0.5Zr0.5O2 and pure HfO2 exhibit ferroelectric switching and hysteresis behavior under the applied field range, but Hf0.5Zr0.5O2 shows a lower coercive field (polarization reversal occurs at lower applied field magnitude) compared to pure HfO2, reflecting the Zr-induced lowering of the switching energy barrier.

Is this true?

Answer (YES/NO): YES